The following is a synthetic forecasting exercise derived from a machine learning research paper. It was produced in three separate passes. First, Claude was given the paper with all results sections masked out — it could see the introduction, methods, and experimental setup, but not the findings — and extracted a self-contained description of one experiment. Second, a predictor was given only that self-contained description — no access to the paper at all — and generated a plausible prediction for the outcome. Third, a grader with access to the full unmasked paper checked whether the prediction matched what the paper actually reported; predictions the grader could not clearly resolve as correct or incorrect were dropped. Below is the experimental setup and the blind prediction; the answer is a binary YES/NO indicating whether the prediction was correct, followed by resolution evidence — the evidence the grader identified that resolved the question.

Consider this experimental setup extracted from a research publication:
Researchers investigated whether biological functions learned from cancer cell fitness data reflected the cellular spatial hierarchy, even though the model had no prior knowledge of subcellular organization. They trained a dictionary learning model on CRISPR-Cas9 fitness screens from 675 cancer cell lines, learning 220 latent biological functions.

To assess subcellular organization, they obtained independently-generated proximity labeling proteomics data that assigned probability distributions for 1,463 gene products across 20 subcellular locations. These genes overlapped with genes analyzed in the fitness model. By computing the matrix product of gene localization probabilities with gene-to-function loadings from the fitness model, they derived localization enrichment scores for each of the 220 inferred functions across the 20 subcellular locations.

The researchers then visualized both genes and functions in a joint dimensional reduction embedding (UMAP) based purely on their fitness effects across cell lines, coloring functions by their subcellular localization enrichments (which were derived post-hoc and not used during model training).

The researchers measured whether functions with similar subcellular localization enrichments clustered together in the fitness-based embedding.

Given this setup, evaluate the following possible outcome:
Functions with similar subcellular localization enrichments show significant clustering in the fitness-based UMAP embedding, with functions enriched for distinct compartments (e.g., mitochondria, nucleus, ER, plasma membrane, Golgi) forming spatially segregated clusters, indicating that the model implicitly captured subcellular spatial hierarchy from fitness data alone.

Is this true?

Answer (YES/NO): YES